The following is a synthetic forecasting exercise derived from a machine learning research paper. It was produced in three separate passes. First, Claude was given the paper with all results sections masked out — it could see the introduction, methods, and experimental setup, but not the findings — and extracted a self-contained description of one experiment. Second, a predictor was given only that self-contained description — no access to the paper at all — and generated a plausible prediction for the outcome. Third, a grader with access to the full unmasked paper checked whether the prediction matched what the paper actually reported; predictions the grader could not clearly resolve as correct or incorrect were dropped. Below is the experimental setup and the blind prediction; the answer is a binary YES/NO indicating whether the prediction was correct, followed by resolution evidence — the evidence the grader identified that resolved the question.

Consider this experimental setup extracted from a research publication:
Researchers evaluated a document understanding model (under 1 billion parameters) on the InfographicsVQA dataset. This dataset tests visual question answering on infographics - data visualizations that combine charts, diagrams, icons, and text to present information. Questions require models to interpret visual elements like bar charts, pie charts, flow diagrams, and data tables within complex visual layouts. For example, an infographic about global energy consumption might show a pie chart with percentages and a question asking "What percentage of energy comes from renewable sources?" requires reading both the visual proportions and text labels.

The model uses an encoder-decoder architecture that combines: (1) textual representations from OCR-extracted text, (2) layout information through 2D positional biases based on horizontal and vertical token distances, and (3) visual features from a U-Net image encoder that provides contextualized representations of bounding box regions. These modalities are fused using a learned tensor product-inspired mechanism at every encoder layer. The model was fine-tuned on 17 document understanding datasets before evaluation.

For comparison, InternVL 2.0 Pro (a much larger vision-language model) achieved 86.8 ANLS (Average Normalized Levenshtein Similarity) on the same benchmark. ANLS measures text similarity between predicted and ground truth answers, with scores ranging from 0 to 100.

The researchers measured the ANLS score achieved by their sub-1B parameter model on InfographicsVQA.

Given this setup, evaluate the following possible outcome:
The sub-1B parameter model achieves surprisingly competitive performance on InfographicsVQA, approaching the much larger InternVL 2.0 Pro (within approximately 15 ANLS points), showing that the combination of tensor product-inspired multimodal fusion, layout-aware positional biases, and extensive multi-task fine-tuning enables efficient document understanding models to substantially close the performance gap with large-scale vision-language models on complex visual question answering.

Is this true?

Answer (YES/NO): NO